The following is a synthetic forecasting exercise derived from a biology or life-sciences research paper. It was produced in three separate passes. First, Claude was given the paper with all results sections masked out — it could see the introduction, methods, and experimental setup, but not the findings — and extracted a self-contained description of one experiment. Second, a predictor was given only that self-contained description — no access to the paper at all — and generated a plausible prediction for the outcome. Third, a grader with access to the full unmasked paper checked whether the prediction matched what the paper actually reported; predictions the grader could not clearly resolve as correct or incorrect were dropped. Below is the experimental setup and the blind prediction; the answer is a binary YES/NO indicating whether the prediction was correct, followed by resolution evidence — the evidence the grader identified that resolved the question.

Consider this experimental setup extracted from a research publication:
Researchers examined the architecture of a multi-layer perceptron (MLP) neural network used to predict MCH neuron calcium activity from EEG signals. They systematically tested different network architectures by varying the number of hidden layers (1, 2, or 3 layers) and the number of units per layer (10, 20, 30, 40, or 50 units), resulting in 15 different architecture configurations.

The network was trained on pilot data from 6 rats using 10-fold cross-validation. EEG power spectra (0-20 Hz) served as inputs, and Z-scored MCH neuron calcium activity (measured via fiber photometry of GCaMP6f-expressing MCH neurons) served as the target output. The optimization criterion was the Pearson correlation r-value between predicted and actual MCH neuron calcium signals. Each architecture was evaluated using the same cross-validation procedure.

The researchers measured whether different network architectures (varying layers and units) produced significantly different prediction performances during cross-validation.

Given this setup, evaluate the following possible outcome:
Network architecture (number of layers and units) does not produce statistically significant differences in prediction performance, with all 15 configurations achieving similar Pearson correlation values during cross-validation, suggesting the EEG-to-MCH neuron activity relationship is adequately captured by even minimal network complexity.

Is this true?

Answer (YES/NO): YES